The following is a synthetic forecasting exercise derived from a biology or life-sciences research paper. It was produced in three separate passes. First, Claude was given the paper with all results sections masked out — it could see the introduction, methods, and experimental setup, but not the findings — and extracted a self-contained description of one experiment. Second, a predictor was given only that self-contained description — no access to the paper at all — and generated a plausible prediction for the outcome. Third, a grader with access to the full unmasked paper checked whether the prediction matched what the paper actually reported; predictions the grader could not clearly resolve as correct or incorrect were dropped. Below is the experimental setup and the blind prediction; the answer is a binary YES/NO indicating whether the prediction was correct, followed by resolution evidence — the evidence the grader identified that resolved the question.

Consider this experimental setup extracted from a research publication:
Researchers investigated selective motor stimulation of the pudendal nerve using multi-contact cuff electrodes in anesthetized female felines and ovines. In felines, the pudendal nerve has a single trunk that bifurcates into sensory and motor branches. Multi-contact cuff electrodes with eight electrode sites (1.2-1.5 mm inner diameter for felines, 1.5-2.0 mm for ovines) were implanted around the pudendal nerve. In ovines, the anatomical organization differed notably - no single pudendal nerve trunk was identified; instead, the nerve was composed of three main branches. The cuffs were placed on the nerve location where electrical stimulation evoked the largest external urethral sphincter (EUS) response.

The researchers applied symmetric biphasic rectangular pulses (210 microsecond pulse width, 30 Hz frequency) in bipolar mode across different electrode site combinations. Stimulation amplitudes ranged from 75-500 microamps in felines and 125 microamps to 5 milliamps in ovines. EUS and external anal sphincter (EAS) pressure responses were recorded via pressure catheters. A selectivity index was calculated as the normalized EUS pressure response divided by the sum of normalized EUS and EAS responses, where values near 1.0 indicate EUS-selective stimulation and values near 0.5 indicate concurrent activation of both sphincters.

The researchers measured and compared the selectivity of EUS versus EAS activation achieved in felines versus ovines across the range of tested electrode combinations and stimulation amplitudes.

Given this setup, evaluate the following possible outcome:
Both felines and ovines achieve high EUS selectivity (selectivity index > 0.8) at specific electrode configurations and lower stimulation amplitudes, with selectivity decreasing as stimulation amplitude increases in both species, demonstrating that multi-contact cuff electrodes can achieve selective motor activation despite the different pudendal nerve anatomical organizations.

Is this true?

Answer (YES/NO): NO